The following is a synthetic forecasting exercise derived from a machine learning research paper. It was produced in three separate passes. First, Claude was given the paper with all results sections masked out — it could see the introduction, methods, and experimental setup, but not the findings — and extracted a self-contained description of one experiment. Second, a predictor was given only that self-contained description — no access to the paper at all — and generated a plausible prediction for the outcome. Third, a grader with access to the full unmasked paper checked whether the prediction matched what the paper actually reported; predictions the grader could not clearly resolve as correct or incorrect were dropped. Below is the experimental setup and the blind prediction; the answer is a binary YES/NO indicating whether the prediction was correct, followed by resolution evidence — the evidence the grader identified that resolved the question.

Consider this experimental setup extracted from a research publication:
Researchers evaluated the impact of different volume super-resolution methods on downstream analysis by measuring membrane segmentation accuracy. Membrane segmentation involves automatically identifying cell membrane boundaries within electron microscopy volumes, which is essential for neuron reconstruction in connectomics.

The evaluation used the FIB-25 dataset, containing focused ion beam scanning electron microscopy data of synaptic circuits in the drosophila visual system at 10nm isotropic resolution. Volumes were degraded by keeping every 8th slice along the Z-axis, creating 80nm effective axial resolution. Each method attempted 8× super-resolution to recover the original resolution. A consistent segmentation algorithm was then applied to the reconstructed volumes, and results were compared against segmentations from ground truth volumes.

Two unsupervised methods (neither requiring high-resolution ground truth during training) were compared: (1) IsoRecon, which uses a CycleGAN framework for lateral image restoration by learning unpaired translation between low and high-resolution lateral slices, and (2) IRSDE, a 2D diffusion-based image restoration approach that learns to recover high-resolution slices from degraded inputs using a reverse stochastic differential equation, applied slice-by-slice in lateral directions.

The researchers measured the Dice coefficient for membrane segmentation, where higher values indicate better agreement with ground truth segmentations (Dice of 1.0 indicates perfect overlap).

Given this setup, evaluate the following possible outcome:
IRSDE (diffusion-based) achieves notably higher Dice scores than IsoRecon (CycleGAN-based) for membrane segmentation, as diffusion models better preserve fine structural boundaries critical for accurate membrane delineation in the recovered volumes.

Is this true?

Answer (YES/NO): NO